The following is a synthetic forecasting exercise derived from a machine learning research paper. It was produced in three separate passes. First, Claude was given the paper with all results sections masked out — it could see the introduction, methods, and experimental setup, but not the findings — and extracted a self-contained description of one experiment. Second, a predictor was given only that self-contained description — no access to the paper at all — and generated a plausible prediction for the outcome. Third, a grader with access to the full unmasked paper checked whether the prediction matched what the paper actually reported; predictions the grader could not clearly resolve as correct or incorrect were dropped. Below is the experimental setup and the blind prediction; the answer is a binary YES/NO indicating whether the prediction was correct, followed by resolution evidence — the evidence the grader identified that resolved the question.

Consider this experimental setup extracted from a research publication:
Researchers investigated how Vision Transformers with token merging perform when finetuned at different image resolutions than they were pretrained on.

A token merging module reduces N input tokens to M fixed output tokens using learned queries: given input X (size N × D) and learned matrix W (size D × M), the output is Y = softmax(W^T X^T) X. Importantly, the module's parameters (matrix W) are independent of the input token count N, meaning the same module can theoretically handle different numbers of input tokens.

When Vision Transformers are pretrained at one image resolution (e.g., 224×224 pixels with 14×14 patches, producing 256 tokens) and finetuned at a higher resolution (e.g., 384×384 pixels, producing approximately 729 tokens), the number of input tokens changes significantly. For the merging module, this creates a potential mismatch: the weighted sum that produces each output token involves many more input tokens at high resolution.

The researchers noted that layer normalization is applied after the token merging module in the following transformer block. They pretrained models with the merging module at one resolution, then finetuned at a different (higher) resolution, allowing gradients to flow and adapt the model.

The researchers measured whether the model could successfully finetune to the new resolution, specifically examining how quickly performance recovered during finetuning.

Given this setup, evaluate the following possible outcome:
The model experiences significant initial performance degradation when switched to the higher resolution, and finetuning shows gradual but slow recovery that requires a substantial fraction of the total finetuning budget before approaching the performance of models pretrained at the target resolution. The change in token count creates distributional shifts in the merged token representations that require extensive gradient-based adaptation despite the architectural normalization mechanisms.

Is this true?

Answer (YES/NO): NO